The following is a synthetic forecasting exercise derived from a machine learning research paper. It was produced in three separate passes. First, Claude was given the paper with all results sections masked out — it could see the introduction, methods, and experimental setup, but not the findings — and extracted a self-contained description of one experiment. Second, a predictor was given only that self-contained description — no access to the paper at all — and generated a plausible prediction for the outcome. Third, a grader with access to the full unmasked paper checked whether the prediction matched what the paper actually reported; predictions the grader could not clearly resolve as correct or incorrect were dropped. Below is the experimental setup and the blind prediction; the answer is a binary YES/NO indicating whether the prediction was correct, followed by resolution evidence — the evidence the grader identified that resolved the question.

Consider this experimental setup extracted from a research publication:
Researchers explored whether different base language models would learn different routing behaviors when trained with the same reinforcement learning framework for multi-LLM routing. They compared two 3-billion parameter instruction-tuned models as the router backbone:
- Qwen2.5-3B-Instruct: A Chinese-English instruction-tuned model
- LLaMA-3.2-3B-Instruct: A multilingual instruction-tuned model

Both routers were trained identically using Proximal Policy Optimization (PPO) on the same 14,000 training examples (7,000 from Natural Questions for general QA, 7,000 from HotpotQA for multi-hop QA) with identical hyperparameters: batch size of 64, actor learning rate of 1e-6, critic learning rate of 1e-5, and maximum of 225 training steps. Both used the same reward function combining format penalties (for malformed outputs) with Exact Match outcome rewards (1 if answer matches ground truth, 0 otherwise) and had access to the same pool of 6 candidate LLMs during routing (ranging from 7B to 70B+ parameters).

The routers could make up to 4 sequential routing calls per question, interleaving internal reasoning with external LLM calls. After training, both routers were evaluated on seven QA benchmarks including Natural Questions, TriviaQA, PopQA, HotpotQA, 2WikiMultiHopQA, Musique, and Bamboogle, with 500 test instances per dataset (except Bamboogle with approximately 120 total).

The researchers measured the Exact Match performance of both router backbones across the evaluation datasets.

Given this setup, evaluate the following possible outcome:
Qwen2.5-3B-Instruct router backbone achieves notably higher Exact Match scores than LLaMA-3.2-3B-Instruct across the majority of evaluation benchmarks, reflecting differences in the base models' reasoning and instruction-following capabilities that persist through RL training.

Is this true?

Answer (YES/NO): NO